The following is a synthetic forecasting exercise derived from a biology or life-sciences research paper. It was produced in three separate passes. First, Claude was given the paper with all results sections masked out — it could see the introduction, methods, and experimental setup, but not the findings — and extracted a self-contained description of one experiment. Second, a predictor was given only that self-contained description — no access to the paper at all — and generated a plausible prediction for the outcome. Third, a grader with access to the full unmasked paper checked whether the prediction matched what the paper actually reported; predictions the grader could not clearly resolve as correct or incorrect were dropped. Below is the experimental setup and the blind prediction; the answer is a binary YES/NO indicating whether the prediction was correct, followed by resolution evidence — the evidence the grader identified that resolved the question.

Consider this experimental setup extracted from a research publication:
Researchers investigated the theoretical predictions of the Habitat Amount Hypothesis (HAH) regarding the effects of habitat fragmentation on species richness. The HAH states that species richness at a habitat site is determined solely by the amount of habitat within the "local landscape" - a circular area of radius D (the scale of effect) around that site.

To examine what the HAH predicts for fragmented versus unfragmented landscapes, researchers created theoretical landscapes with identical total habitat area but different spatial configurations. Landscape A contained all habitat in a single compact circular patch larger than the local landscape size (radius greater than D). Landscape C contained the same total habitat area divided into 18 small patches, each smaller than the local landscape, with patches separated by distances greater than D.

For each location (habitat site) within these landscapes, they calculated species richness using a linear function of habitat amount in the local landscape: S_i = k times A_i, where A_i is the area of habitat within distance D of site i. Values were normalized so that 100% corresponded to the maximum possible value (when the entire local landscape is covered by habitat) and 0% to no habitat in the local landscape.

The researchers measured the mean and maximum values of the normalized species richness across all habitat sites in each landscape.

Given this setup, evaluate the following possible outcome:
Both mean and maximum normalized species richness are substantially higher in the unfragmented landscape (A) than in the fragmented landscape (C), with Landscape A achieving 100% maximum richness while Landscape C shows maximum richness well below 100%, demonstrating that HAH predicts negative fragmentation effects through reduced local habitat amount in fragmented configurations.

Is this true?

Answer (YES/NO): YES